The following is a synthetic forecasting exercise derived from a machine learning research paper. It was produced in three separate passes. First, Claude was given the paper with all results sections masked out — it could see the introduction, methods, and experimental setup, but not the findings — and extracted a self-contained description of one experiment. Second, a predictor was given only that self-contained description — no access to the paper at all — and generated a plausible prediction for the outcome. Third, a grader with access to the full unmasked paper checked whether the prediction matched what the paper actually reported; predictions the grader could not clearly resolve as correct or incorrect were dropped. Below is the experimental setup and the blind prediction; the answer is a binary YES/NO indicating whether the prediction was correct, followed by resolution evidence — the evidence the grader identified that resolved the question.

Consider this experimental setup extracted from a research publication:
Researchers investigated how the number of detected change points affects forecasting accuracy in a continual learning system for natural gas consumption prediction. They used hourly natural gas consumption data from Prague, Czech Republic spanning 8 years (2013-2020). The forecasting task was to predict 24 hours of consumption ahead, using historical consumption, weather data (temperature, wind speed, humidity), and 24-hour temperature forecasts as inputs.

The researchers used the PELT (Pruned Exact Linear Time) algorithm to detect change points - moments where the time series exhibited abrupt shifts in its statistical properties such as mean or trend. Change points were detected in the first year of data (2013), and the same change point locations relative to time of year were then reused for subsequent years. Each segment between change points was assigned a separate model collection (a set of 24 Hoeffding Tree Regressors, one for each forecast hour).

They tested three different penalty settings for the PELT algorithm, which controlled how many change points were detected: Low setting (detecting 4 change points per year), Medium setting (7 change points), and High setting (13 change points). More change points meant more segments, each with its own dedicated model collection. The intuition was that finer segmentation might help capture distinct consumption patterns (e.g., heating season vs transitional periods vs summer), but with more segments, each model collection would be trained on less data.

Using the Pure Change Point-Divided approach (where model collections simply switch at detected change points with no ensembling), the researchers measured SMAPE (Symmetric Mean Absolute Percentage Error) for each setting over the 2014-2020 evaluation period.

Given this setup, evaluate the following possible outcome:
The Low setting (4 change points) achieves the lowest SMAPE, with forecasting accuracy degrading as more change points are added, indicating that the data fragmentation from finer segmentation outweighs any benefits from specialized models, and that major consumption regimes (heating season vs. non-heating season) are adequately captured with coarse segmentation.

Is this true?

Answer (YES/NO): YES